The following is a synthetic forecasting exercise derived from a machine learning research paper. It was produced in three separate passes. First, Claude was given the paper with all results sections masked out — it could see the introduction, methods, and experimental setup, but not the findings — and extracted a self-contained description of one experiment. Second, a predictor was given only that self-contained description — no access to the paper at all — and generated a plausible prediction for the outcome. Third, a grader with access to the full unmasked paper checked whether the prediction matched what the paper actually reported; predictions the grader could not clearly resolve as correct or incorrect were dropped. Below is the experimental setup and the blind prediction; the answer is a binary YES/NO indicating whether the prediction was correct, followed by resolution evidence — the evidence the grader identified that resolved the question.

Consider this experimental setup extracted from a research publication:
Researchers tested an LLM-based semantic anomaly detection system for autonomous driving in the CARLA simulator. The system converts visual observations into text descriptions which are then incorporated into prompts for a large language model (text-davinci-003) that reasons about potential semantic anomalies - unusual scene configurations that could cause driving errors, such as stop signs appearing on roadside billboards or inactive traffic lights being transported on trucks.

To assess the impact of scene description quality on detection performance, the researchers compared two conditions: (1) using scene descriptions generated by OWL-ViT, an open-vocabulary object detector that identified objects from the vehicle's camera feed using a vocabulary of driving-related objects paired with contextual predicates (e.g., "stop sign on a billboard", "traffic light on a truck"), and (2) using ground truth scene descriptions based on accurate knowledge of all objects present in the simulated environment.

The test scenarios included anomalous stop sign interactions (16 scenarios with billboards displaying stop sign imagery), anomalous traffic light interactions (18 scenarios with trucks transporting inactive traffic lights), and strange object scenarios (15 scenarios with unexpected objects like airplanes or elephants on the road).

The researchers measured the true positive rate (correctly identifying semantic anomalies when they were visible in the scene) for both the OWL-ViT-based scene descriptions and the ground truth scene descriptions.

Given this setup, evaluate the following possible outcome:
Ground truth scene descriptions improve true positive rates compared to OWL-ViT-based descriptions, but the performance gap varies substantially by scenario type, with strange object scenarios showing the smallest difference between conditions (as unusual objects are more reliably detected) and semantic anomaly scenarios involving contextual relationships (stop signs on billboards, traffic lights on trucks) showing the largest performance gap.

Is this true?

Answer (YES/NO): YES